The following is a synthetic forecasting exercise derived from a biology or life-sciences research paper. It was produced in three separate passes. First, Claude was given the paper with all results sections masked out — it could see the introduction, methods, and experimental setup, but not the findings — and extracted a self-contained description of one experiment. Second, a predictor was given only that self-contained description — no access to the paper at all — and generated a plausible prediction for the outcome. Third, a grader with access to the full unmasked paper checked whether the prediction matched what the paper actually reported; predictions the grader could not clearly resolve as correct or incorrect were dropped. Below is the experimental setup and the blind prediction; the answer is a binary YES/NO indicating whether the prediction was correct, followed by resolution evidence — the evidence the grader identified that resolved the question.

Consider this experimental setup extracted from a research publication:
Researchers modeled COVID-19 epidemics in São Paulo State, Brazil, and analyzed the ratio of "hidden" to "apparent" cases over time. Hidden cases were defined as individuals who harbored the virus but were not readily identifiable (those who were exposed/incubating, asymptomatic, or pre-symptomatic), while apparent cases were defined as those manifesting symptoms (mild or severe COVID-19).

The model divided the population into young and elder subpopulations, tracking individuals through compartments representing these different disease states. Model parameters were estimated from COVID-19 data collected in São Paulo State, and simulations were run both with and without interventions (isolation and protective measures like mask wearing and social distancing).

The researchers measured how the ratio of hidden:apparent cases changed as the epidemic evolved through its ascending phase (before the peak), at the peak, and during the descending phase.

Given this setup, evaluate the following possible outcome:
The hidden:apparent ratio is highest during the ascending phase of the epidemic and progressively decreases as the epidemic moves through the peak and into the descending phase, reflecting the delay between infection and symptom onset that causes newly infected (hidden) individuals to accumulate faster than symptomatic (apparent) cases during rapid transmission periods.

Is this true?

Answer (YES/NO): YES